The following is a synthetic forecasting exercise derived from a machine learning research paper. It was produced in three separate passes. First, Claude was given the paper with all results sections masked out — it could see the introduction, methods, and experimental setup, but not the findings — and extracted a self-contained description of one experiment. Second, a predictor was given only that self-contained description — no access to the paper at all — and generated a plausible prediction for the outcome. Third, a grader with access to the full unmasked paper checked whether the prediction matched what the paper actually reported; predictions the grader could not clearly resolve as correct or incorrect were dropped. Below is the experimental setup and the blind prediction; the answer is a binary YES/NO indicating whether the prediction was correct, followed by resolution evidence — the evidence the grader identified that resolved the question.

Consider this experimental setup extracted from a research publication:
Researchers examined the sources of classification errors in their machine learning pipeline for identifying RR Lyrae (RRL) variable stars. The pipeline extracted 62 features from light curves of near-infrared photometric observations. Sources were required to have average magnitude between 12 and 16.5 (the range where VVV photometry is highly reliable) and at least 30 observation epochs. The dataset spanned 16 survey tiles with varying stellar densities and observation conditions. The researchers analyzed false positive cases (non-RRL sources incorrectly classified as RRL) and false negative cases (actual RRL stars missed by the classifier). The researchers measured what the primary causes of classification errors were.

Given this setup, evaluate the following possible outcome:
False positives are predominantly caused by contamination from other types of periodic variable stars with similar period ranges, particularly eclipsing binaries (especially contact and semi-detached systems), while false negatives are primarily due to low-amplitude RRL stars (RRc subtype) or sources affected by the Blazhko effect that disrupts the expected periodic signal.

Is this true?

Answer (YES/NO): NO